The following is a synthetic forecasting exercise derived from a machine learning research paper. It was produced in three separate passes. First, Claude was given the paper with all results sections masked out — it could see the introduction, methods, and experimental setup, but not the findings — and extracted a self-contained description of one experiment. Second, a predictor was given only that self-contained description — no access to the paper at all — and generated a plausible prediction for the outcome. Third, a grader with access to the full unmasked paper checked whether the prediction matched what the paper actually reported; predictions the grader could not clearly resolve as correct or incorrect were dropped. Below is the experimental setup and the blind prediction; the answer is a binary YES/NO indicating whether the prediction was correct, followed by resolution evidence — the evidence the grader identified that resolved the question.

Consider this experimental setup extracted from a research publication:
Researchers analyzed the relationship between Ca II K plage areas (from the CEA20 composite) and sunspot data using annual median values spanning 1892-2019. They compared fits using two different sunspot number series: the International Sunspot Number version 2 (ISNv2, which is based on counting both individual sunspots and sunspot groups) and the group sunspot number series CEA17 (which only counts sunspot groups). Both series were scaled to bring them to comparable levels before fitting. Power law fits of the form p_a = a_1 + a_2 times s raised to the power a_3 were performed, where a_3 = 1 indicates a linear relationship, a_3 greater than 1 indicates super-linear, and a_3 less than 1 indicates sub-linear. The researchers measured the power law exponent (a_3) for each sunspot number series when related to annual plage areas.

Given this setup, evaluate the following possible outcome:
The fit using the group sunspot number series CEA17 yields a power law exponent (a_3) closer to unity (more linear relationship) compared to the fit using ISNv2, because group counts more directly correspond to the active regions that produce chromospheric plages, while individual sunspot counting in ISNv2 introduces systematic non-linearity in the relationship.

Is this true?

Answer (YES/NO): NO